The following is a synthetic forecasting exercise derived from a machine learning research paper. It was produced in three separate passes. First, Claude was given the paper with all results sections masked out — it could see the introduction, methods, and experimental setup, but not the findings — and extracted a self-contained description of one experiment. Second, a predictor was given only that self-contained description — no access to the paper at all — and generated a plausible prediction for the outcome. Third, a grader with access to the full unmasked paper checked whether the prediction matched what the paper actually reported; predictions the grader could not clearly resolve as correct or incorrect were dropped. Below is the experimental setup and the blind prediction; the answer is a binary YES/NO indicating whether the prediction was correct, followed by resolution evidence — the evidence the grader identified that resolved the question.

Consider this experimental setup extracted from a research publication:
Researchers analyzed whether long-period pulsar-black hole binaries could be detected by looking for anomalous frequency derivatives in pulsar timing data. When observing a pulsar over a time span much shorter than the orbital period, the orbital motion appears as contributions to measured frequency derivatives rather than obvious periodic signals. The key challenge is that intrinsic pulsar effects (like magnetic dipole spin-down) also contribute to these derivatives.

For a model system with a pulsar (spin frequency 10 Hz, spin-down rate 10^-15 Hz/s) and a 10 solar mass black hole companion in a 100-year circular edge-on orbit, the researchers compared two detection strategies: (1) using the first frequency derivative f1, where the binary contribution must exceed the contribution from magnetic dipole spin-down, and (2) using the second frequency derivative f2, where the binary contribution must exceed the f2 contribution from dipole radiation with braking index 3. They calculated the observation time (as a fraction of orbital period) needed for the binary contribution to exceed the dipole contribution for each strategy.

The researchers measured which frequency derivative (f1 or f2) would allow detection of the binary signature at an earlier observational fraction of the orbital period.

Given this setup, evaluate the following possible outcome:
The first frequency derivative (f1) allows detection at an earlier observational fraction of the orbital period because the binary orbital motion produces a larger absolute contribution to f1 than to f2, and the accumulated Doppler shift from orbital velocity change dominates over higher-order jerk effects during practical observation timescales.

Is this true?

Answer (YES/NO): NO